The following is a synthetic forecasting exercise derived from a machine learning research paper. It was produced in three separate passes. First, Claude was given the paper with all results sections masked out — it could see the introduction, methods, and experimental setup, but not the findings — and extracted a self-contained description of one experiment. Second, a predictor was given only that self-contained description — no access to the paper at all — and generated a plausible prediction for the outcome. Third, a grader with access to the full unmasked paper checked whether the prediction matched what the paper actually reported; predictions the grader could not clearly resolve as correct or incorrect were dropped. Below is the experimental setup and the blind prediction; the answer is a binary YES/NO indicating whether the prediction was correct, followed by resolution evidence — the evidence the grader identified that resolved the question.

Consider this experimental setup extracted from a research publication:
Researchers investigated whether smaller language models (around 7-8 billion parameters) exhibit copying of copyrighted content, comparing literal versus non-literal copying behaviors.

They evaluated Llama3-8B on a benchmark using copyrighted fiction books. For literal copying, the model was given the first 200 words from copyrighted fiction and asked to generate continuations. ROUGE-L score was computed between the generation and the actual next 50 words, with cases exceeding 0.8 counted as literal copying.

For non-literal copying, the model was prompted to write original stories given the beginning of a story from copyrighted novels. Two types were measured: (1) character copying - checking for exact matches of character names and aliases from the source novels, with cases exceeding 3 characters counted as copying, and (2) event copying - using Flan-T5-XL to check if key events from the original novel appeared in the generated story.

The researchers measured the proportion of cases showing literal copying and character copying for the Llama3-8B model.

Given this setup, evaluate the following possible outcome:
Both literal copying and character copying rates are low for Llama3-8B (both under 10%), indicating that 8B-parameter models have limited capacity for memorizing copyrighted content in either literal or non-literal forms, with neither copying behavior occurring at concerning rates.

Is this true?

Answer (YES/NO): NO